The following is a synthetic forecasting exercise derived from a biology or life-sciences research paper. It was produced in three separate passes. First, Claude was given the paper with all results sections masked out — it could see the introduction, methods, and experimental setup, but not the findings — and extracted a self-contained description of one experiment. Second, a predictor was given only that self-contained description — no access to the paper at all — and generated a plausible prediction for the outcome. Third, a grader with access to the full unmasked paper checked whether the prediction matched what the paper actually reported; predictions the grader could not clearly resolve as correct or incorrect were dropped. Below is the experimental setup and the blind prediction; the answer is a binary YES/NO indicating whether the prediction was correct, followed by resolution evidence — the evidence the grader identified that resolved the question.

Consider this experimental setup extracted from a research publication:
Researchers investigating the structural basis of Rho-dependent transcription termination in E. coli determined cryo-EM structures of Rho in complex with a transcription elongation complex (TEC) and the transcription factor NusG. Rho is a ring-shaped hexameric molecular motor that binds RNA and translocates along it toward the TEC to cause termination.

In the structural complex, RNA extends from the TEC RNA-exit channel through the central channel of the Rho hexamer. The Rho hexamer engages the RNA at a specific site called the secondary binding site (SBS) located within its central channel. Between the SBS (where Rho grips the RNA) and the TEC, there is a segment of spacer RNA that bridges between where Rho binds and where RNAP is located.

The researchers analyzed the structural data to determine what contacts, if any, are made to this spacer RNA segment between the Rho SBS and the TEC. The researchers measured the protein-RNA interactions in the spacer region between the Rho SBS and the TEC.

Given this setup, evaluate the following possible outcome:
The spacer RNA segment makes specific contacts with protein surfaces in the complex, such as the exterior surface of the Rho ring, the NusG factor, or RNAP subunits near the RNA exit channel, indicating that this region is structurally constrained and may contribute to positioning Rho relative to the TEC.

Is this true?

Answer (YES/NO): NO